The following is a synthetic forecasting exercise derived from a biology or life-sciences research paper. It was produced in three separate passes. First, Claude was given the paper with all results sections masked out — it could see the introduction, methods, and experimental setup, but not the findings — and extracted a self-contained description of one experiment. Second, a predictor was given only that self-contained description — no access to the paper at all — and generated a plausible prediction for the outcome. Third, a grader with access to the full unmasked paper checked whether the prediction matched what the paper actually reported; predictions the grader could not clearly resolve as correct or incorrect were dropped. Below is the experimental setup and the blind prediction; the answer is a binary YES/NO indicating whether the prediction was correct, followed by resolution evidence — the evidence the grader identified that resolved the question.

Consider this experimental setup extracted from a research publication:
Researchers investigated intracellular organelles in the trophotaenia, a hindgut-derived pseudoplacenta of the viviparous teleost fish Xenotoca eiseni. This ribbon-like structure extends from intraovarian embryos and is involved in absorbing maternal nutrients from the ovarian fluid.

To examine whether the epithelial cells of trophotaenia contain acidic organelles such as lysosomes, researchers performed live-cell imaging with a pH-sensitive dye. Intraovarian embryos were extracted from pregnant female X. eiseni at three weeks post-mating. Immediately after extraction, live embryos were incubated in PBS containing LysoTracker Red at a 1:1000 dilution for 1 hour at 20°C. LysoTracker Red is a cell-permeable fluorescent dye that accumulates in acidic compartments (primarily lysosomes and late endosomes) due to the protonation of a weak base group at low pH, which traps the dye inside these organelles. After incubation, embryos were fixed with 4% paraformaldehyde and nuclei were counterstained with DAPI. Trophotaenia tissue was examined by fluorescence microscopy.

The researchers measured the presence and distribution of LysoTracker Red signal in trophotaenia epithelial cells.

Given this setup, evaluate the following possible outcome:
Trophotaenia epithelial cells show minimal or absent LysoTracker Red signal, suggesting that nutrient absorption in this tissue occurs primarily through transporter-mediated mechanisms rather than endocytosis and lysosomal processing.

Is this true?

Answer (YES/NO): NO